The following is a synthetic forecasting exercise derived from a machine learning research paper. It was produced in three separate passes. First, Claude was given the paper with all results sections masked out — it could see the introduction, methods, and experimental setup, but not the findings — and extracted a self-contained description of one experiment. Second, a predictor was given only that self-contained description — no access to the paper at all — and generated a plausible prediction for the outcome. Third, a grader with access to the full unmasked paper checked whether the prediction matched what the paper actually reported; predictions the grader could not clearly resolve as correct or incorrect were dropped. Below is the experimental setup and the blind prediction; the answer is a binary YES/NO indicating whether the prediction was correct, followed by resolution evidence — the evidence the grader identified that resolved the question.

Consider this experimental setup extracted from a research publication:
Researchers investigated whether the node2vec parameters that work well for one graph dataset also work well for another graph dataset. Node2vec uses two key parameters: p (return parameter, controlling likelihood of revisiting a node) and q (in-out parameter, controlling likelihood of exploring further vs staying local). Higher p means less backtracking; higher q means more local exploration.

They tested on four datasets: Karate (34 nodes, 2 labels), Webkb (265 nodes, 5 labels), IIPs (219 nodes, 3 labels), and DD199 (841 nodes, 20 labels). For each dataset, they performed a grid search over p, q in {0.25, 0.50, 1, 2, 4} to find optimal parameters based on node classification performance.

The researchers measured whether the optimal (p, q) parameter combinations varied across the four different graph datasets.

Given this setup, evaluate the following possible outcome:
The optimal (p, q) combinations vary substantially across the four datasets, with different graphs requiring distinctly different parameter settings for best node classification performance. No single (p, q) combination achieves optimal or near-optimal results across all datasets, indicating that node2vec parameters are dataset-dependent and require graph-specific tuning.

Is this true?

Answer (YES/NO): NO